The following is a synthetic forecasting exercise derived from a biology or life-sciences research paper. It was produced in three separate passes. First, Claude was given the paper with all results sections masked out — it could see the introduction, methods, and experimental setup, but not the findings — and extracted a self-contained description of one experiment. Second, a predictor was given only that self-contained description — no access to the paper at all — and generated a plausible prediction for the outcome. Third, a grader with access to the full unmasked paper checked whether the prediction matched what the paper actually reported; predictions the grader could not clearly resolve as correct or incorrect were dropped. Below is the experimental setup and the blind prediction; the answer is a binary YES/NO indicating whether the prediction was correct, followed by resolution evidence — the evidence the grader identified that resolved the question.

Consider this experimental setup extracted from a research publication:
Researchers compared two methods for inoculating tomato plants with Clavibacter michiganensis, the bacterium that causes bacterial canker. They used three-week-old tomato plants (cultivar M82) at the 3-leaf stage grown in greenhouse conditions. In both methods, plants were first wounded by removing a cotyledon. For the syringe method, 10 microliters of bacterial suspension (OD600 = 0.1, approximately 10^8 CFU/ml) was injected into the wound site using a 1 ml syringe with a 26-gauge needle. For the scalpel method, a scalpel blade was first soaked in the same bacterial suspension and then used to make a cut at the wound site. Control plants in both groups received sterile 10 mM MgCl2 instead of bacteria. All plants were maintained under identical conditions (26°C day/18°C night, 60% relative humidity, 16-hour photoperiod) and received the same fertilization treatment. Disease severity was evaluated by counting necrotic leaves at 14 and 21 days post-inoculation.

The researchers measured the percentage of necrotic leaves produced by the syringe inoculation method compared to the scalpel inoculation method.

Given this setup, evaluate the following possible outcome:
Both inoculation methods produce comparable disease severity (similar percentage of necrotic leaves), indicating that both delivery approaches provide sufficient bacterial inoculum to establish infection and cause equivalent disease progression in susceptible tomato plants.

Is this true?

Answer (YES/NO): NO